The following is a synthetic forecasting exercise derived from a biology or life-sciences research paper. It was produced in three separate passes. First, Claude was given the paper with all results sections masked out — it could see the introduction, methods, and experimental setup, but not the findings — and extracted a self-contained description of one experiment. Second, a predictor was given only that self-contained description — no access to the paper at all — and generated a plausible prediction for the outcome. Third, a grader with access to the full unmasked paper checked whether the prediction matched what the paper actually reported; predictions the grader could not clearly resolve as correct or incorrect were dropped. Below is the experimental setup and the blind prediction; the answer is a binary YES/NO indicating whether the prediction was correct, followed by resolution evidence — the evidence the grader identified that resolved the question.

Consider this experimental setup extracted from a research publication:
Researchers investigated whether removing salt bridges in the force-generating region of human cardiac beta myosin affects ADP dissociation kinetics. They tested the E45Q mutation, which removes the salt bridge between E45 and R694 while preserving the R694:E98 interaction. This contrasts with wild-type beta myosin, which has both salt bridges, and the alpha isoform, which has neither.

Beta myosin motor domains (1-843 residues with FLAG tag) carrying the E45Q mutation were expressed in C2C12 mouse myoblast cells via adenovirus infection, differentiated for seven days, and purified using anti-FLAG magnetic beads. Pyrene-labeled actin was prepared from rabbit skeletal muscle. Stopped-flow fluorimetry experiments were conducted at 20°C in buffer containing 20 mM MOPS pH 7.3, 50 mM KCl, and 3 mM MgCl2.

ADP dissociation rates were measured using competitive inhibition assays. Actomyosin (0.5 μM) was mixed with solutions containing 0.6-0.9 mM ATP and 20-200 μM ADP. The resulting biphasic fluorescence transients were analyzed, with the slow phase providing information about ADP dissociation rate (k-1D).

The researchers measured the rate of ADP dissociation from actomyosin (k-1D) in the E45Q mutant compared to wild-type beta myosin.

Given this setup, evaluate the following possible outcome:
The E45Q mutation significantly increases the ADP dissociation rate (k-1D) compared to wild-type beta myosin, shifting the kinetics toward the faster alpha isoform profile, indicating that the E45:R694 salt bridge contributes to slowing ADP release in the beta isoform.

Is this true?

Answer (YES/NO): NO